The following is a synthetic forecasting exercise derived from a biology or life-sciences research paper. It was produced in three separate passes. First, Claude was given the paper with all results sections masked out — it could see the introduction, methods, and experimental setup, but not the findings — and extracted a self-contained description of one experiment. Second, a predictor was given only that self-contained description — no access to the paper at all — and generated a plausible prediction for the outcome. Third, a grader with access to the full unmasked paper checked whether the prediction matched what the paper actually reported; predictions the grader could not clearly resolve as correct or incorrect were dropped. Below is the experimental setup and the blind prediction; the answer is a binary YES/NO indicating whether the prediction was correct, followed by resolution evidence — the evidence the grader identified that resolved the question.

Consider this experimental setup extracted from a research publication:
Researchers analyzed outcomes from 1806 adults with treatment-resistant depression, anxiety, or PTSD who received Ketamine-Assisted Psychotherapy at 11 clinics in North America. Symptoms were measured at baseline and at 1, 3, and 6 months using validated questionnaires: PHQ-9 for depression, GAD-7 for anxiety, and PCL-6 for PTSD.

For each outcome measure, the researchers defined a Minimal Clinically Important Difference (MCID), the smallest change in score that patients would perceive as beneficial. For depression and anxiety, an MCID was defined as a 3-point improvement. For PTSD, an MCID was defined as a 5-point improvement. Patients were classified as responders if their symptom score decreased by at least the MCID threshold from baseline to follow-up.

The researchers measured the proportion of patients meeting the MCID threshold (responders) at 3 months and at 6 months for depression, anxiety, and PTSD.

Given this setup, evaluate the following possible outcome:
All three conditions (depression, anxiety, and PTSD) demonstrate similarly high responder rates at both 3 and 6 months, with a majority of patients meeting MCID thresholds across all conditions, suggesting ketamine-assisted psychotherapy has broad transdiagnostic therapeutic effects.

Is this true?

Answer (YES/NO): NO